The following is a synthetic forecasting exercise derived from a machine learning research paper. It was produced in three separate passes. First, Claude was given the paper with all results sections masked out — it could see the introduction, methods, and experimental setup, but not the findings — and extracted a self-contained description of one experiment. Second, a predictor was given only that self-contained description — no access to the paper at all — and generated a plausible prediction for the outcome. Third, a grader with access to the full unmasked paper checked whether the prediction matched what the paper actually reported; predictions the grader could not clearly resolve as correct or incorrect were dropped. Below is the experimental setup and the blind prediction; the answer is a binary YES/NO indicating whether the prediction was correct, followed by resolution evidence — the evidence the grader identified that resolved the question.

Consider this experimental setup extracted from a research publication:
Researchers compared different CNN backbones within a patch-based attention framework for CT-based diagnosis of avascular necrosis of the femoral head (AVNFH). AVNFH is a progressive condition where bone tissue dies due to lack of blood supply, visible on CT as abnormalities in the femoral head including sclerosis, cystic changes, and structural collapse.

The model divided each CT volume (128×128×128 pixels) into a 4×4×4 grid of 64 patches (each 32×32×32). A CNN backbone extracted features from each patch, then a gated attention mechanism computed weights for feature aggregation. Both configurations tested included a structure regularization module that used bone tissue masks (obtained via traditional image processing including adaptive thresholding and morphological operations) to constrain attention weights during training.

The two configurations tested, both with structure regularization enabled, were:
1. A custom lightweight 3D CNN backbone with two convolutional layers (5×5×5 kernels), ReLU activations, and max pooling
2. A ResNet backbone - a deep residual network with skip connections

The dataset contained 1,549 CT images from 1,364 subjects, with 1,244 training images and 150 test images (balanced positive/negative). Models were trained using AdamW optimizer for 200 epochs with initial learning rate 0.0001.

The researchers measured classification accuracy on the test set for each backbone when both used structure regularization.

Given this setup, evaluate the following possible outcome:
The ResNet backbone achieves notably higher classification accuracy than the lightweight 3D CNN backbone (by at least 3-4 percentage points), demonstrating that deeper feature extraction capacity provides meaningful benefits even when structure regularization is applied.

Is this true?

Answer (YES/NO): NO